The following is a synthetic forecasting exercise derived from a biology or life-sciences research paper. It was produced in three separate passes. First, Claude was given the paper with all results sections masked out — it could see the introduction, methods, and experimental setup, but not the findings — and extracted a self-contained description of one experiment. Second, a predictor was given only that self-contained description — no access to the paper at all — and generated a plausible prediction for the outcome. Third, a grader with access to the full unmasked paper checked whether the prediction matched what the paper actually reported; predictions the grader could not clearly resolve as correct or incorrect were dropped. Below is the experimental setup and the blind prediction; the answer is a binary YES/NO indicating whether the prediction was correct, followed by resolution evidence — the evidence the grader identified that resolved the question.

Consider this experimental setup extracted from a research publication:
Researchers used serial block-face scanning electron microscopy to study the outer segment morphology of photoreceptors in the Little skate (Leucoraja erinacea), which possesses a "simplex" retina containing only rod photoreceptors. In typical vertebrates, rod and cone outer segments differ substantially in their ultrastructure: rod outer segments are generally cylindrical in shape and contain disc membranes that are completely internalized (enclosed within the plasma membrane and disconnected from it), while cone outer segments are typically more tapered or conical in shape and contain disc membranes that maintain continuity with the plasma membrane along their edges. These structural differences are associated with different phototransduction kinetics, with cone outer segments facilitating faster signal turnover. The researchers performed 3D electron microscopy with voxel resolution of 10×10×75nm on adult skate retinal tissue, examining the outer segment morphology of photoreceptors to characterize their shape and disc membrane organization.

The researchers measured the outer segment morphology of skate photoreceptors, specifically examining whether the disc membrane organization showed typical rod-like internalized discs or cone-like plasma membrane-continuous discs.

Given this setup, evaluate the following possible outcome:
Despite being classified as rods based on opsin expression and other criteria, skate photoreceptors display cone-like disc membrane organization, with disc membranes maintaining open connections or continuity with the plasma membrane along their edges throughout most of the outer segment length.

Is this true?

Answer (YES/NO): NO